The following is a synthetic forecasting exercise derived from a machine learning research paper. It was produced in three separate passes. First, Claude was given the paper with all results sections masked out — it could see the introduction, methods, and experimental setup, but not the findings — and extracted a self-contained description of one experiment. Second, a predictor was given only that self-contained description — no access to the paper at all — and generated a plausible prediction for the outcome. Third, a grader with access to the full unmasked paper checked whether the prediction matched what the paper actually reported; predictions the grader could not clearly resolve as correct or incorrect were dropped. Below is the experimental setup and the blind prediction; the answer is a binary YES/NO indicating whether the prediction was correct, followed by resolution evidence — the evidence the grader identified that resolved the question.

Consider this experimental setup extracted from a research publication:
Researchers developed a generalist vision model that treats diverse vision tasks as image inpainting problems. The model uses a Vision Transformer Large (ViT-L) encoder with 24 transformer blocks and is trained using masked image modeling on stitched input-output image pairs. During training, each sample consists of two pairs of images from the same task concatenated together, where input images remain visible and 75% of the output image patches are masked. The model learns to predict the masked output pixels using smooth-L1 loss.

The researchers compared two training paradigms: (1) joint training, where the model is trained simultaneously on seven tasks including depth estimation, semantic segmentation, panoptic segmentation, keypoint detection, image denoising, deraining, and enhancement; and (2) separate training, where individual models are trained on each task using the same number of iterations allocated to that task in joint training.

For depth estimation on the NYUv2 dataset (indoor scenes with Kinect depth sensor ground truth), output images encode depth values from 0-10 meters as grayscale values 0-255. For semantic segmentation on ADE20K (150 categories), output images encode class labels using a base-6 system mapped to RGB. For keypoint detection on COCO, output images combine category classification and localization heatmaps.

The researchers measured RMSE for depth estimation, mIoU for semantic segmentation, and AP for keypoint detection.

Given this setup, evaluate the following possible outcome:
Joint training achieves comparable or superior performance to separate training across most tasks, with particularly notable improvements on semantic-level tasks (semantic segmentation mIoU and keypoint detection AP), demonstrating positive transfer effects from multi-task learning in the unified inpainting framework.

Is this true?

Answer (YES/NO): NO